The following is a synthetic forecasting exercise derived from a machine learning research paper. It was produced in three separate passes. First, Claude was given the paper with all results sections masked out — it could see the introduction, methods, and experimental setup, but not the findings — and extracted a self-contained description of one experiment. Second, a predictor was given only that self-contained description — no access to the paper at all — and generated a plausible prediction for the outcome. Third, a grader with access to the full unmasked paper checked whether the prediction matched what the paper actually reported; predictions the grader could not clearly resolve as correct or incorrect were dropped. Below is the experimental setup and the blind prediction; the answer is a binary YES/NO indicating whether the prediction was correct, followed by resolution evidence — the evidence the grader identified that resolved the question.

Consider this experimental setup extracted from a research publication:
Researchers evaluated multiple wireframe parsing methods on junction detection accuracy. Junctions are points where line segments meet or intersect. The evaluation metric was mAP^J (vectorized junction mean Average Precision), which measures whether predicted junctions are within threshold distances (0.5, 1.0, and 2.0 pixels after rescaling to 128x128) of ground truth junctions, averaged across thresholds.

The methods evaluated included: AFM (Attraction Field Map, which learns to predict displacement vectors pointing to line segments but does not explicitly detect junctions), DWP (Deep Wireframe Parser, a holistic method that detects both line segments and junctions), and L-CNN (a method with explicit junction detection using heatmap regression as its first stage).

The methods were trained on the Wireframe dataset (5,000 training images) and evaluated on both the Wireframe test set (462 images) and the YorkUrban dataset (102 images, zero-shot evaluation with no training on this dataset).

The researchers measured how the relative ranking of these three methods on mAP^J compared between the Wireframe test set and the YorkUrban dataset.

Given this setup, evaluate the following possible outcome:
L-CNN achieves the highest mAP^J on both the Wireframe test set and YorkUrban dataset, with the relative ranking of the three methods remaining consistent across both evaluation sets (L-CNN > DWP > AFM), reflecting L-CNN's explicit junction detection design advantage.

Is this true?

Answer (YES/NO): YES